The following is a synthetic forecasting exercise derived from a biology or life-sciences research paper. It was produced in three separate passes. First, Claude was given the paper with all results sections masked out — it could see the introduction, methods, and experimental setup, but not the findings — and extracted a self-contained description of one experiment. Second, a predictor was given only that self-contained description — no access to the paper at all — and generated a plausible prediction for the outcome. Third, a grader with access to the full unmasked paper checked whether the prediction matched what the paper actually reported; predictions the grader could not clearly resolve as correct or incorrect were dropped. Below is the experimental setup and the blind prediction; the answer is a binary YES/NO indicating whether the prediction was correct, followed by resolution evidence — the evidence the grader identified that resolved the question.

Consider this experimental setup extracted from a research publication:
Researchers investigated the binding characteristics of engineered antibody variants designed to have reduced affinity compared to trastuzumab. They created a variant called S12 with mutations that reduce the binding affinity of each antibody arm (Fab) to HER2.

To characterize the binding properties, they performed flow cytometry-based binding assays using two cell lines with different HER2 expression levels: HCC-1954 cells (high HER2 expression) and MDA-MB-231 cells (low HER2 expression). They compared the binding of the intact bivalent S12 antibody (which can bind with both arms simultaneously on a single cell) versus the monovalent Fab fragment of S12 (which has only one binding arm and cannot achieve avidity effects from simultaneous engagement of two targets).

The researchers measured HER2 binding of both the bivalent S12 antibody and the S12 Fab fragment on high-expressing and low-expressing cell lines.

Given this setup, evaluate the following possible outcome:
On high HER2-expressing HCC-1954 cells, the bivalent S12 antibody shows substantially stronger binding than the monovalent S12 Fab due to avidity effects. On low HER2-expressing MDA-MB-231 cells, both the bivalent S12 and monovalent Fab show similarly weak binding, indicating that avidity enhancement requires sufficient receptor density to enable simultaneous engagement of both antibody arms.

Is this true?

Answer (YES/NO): NO